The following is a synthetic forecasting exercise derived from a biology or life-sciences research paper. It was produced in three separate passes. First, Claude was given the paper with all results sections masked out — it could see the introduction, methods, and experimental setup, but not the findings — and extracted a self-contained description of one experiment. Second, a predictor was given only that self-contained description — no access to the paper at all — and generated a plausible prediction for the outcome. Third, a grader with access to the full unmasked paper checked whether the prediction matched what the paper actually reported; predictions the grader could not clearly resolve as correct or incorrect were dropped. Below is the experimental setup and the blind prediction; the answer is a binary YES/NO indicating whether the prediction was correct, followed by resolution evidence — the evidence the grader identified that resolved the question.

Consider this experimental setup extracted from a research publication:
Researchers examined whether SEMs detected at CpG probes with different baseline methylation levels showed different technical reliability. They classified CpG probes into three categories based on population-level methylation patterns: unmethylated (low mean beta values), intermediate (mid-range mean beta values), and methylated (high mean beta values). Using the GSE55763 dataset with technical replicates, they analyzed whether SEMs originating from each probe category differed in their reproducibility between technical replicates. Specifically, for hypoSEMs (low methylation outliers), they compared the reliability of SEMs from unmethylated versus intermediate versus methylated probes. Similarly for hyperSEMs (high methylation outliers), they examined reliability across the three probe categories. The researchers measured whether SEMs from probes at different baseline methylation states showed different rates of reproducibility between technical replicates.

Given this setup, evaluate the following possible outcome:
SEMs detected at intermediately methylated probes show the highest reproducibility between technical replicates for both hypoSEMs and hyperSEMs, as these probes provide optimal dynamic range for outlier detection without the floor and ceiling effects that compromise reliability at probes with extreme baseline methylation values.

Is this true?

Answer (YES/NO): NO